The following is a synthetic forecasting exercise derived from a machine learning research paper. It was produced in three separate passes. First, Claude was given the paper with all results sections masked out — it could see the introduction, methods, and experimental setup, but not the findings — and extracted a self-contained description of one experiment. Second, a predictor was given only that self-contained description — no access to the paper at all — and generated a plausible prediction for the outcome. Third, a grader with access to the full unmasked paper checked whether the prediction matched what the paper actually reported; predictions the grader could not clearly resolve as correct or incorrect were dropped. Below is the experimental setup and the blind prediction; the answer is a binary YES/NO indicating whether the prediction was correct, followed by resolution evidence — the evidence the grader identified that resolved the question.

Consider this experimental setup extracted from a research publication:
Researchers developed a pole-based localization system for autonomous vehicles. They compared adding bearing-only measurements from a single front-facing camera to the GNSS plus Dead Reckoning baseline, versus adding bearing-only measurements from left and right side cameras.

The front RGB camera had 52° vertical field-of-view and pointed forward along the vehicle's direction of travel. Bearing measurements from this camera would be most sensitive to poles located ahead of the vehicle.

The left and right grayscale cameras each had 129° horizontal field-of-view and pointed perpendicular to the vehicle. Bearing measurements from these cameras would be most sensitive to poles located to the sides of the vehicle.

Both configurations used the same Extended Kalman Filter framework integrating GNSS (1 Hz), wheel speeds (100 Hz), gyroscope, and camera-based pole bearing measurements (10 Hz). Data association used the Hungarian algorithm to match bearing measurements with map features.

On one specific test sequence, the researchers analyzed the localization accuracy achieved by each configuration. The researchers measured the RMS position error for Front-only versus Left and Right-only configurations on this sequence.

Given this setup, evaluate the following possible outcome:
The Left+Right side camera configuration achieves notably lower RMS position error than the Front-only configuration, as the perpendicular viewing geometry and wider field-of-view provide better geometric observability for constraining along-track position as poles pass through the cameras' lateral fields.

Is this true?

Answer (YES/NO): NO